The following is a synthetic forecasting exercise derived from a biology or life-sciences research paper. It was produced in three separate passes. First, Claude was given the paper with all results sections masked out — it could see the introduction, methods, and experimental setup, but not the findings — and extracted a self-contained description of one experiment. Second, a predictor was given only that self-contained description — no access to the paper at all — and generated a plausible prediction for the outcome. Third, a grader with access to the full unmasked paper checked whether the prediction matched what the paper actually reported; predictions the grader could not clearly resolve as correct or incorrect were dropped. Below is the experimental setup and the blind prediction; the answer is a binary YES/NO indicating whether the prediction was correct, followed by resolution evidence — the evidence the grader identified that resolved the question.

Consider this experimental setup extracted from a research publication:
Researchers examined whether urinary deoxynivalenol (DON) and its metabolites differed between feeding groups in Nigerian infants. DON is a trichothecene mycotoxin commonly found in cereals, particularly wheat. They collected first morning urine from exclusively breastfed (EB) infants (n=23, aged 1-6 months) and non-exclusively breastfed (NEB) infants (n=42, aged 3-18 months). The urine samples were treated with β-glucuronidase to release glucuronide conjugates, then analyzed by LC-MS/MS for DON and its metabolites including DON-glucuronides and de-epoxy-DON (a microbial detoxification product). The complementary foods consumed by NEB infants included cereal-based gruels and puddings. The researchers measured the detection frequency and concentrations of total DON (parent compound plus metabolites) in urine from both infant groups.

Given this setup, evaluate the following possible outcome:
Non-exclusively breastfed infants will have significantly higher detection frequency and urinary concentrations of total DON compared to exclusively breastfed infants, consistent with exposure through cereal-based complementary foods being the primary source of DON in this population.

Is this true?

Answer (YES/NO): YES